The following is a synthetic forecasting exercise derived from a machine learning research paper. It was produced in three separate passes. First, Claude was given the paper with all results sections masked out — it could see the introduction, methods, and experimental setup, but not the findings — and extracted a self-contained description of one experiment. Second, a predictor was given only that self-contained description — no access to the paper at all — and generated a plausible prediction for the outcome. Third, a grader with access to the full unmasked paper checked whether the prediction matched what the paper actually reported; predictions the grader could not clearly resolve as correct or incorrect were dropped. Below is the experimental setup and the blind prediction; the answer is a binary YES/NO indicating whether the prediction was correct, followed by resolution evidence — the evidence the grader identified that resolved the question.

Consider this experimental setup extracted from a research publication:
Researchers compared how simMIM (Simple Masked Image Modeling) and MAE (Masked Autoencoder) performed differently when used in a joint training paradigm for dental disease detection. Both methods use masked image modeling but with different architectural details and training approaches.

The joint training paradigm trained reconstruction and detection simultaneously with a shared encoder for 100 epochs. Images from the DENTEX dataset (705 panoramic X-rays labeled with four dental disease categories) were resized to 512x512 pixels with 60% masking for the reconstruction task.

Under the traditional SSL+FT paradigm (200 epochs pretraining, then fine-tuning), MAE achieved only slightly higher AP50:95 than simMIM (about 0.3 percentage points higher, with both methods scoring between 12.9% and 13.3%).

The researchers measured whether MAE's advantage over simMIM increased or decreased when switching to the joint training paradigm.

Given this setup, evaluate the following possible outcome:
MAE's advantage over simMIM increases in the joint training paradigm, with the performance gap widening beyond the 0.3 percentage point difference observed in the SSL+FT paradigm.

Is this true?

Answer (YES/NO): YES